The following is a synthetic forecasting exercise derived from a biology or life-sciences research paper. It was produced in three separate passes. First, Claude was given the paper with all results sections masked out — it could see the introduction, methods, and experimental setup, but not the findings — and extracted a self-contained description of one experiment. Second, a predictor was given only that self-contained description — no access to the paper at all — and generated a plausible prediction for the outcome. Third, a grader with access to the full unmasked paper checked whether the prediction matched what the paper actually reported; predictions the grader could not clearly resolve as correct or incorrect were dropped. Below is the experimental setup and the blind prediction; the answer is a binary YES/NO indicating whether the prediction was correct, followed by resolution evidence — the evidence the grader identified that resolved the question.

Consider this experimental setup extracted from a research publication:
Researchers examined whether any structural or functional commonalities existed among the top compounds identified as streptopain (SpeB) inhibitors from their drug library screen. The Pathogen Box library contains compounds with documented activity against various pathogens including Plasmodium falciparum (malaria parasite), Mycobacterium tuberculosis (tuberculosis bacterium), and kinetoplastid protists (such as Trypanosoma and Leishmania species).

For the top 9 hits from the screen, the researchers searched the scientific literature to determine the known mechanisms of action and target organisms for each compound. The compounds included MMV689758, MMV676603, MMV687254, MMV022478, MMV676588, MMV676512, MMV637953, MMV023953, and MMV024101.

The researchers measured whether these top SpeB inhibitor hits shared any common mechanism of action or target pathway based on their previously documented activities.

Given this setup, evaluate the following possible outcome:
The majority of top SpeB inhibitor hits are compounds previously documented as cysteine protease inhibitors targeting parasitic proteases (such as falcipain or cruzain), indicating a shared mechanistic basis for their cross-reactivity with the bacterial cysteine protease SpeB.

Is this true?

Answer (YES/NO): NO